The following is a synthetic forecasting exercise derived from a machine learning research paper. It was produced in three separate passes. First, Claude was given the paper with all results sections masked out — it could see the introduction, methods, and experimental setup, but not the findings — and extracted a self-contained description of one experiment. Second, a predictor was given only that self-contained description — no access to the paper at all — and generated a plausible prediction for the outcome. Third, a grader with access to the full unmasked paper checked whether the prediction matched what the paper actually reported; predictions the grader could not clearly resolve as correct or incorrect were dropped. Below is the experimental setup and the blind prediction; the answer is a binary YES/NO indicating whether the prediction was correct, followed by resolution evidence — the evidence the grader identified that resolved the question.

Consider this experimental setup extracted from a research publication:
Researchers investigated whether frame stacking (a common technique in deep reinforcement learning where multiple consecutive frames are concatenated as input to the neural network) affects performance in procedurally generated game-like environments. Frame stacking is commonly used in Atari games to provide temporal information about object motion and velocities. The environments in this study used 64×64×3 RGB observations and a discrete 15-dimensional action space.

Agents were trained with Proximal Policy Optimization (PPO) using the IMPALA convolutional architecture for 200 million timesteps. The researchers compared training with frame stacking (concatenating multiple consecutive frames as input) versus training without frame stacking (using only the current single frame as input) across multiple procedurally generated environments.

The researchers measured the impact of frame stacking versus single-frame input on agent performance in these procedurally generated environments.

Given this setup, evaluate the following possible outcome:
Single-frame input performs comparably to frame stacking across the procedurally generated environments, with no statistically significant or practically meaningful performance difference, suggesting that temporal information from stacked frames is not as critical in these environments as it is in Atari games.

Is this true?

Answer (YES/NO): YES